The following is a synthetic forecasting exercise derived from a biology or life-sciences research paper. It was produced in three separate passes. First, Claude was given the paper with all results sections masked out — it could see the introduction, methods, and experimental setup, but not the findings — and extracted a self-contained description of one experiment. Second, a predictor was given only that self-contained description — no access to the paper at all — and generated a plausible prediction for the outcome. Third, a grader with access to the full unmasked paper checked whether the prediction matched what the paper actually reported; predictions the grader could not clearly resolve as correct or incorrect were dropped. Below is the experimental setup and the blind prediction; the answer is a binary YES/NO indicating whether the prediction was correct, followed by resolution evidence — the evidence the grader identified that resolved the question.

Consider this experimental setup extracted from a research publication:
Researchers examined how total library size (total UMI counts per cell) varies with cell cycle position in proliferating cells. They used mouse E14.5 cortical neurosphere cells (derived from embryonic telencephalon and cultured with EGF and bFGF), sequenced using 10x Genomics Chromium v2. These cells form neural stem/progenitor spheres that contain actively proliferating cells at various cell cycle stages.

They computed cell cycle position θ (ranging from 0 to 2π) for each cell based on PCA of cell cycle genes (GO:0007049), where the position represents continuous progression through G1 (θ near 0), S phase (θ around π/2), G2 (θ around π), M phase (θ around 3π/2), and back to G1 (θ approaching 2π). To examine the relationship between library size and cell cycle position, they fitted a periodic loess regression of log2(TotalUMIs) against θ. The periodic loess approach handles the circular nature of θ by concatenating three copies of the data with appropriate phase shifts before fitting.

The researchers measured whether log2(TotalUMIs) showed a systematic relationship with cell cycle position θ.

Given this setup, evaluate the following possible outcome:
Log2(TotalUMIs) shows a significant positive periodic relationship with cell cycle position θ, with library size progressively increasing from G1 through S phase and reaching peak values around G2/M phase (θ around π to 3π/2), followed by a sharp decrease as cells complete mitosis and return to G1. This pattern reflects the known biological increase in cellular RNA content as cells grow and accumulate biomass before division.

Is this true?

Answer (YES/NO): NO